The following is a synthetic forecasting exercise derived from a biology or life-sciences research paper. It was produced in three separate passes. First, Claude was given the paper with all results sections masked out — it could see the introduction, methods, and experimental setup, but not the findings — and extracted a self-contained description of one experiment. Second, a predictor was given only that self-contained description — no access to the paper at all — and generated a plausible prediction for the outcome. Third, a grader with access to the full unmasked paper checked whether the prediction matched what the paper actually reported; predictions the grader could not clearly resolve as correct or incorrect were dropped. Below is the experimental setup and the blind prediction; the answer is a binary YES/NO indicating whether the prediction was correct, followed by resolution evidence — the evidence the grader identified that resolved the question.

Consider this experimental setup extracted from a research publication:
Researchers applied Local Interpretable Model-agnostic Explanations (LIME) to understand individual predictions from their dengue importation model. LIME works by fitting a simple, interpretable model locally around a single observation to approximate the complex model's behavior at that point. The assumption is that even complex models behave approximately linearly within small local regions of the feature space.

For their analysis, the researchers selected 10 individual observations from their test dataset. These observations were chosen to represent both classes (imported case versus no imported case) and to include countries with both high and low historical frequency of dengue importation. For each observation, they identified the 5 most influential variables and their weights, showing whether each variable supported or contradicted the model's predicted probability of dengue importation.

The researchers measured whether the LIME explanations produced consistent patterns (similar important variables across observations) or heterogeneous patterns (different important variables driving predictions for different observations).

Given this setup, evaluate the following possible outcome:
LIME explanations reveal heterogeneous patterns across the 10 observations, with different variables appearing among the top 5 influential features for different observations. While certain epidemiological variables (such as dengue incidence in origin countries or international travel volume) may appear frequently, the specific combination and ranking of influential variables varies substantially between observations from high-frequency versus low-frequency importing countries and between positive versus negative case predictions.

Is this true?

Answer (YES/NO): NO